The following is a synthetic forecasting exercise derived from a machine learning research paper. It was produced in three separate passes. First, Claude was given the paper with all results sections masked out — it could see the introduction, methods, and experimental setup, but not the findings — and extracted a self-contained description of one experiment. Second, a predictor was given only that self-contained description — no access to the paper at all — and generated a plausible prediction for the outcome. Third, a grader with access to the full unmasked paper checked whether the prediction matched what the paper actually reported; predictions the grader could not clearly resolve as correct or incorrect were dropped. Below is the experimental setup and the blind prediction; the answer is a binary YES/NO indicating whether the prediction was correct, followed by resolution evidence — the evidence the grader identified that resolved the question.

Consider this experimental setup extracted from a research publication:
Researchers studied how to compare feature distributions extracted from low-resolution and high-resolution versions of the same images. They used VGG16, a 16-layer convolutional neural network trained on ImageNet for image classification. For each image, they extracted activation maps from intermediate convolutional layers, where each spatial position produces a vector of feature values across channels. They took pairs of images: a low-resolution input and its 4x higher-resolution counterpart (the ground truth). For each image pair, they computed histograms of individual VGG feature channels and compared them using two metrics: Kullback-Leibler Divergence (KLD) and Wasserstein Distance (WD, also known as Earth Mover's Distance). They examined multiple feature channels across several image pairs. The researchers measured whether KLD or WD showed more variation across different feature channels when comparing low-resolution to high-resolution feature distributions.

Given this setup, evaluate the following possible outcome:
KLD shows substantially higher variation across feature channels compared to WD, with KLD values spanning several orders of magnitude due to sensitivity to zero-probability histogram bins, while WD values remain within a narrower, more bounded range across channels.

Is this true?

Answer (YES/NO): NO